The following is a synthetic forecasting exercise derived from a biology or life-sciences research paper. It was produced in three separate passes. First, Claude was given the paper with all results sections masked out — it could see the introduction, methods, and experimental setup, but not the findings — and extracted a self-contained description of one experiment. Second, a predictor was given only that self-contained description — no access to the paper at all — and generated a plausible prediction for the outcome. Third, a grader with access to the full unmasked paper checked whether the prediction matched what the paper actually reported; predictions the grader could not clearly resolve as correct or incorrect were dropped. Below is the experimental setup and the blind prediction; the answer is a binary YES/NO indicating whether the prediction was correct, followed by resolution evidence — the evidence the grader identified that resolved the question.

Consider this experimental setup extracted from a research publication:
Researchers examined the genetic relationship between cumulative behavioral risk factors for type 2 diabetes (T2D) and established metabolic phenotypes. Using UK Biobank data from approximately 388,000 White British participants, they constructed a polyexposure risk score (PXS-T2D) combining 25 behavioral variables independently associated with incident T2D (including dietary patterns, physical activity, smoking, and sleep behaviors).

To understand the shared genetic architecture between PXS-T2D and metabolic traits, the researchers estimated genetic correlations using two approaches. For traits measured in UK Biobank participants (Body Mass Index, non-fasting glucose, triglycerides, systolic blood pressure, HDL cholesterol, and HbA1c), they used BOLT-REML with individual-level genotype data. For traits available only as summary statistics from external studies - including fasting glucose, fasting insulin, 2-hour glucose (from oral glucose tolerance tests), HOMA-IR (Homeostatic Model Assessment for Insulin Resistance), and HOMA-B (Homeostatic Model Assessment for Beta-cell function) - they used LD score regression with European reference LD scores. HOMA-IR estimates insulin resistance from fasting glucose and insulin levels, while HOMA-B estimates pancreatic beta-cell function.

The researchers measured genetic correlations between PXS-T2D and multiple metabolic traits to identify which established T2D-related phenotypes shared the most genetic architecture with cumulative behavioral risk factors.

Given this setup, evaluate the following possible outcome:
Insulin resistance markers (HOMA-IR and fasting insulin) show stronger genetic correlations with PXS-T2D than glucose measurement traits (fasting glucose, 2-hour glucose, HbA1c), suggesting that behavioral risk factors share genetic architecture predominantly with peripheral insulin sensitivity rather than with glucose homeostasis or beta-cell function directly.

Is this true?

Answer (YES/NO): NO